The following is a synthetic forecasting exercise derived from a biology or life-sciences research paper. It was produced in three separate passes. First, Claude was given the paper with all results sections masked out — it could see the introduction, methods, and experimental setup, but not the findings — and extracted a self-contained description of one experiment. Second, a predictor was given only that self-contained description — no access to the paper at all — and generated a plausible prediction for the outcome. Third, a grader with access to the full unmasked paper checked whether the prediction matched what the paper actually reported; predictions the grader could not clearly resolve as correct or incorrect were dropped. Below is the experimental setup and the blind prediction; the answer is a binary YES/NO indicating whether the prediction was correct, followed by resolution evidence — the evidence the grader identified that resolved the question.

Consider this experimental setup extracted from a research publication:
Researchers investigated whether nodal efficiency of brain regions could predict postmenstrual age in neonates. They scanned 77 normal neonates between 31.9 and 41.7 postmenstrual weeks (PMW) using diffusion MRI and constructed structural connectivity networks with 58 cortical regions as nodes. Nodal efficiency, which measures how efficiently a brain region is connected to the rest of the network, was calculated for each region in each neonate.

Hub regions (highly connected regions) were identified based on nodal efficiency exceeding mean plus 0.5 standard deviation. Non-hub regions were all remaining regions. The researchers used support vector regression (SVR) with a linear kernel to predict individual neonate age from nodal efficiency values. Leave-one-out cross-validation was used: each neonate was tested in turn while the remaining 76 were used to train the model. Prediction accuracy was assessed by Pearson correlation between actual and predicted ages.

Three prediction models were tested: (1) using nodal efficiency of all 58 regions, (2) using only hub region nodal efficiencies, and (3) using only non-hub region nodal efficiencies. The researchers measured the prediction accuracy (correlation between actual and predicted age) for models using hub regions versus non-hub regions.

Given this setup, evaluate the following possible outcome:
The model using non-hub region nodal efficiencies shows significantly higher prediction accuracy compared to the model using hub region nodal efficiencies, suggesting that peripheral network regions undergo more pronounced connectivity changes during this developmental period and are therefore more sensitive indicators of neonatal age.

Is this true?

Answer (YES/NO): NO